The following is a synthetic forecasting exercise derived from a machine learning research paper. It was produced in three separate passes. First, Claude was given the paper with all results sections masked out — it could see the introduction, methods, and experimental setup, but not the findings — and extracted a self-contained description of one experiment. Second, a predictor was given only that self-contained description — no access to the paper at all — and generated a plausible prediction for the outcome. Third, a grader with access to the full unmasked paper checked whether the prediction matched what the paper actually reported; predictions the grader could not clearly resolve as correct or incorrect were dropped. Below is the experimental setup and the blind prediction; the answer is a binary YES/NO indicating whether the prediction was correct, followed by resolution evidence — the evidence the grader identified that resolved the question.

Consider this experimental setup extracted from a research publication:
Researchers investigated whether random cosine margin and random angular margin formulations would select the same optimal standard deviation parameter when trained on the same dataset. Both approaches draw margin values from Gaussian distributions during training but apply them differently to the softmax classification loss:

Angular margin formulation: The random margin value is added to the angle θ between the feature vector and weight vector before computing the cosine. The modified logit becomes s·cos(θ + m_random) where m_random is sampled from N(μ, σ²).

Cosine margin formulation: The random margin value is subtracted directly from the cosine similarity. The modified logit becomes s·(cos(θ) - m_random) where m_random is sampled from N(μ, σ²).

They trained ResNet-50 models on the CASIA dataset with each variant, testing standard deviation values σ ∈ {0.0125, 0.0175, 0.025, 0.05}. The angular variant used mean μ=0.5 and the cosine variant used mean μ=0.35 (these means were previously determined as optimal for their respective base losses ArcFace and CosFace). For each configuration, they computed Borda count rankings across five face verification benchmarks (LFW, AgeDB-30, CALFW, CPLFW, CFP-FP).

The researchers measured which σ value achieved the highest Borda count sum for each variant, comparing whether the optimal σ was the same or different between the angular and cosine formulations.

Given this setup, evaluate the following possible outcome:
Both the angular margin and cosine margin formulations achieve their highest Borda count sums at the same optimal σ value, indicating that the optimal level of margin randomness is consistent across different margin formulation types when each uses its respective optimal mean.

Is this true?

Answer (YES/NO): YES